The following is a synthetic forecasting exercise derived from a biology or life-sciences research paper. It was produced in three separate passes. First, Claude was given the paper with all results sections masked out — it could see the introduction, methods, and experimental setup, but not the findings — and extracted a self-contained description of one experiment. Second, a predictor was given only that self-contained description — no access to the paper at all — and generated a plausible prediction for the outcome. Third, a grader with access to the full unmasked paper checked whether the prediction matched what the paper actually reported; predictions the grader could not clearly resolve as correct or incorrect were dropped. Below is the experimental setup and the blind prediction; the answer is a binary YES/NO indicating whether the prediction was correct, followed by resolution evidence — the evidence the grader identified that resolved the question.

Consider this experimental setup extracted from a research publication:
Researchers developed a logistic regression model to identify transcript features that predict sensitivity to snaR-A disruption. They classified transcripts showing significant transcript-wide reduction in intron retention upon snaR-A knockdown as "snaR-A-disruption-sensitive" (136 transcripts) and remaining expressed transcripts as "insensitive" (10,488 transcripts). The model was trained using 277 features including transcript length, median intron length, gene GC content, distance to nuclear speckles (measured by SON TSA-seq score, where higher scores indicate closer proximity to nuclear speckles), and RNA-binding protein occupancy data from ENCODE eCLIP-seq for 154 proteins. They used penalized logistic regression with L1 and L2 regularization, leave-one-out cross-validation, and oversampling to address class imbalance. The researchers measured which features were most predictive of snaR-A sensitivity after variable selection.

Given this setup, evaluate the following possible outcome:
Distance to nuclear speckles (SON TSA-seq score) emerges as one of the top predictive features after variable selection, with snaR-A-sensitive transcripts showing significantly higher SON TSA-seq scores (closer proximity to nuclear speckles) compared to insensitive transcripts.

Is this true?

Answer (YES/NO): YES